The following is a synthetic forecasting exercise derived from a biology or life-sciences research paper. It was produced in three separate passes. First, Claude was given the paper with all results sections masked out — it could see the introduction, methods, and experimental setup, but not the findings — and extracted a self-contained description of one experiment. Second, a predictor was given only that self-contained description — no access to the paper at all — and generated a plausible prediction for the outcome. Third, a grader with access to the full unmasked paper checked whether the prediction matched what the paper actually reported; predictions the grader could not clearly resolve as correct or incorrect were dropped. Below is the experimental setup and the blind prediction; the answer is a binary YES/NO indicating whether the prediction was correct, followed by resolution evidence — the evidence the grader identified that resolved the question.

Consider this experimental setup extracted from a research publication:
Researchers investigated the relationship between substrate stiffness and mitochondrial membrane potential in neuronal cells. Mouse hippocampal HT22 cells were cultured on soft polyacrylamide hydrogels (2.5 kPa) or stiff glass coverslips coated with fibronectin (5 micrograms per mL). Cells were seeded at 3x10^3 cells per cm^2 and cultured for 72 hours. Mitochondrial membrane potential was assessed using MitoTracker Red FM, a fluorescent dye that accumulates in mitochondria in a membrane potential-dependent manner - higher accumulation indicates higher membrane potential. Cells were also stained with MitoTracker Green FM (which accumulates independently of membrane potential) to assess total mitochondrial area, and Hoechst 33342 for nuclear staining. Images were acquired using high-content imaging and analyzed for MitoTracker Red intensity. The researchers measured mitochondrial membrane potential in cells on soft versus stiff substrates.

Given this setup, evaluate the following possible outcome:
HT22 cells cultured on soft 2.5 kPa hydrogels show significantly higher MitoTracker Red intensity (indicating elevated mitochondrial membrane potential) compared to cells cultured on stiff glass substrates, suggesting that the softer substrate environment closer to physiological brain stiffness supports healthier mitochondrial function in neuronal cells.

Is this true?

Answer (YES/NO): NO